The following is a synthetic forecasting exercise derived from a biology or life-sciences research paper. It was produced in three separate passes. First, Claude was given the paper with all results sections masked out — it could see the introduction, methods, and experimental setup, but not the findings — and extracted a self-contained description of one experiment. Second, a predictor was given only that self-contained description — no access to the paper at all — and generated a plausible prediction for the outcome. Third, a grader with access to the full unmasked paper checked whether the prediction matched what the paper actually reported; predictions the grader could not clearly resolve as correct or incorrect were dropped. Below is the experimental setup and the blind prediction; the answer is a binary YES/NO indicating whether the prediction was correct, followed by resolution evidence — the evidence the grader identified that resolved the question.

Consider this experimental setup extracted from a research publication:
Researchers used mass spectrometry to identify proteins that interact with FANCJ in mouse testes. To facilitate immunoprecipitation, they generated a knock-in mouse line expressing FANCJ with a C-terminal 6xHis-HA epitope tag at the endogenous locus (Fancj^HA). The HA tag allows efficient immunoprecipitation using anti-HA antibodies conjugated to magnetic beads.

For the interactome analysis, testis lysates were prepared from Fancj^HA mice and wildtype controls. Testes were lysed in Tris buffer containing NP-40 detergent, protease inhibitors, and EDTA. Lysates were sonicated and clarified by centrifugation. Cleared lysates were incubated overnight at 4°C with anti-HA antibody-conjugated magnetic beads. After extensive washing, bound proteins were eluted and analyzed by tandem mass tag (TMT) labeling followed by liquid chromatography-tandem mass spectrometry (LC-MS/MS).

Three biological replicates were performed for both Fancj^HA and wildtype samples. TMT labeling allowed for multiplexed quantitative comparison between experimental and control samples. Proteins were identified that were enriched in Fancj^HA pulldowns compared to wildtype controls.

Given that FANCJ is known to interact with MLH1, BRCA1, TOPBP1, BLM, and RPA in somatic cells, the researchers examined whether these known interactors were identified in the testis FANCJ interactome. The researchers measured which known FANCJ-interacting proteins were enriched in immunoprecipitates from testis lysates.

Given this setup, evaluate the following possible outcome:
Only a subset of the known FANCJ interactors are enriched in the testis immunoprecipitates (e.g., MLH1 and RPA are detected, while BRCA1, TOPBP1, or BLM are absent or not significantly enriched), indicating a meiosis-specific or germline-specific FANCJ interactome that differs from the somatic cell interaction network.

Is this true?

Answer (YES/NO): NO